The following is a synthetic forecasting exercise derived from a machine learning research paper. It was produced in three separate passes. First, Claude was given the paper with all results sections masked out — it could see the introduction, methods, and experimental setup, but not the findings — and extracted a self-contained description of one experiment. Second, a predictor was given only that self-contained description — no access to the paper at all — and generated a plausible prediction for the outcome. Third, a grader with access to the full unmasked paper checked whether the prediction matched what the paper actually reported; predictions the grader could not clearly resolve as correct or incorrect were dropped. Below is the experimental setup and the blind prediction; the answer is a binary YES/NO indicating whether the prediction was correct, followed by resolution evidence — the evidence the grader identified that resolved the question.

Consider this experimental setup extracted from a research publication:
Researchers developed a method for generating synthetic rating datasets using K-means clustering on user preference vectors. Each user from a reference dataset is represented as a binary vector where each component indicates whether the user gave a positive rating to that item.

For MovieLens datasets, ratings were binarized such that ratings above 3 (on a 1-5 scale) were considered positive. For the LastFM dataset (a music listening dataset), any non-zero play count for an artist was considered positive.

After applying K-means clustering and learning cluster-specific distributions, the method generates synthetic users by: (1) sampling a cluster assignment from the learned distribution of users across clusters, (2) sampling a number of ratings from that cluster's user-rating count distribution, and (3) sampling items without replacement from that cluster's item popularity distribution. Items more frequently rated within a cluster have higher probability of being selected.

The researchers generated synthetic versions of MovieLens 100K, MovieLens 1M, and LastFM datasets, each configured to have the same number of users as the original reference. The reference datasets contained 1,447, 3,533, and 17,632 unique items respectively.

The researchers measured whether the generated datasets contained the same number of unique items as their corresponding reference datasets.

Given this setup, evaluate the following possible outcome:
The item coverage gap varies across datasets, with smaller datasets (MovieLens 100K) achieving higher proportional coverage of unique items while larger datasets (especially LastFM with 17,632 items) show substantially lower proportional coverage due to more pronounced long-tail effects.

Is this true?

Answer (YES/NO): NO